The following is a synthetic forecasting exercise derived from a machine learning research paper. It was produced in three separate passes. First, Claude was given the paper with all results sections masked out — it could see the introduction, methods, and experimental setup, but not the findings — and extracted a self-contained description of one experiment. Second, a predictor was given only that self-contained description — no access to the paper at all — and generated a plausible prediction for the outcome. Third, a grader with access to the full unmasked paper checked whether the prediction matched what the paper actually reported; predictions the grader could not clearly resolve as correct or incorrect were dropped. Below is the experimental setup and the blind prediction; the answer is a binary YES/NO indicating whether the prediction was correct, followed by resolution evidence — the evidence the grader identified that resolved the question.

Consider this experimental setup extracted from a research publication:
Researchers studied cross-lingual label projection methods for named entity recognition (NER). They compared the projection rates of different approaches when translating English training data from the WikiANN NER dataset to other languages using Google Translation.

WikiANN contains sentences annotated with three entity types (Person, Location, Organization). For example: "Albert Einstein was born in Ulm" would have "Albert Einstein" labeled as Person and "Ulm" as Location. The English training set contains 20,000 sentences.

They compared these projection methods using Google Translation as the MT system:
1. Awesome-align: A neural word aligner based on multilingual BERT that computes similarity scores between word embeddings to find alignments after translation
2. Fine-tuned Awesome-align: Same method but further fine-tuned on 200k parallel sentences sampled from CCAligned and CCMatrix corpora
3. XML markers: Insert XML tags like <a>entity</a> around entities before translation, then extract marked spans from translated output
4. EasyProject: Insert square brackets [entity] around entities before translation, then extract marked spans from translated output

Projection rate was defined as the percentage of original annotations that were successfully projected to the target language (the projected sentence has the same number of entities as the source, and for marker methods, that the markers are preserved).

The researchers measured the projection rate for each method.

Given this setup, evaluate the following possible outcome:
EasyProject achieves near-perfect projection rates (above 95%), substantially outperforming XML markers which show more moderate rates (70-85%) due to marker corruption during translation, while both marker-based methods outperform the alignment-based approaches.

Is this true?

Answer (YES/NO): NO